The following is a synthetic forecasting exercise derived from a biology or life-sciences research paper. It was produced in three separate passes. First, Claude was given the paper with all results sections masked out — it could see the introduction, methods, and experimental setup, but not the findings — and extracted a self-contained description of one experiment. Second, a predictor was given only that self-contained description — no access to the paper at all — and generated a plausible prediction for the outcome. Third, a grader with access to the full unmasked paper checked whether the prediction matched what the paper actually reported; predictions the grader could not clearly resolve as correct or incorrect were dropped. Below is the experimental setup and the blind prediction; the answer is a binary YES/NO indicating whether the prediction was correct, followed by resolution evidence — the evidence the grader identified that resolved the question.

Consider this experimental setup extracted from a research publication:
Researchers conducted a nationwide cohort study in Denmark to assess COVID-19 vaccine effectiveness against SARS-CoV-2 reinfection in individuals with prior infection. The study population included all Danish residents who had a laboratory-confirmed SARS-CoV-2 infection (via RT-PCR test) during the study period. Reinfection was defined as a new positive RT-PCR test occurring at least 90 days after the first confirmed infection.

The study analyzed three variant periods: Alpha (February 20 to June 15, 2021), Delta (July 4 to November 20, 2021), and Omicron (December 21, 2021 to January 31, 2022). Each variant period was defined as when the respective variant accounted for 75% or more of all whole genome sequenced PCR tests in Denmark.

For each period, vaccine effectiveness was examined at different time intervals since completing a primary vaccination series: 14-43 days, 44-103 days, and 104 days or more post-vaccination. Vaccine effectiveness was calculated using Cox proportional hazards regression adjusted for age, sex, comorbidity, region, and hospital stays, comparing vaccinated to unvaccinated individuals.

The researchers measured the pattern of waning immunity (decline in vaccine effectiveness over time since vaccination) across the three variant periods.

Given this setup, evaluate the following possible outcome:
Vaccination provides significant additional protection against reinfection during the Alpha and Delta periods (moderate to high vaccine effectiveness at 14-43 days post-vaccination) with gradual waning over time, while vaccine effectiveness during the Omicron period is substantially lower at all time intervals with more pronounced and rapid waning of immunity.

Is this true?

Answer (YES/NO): NO